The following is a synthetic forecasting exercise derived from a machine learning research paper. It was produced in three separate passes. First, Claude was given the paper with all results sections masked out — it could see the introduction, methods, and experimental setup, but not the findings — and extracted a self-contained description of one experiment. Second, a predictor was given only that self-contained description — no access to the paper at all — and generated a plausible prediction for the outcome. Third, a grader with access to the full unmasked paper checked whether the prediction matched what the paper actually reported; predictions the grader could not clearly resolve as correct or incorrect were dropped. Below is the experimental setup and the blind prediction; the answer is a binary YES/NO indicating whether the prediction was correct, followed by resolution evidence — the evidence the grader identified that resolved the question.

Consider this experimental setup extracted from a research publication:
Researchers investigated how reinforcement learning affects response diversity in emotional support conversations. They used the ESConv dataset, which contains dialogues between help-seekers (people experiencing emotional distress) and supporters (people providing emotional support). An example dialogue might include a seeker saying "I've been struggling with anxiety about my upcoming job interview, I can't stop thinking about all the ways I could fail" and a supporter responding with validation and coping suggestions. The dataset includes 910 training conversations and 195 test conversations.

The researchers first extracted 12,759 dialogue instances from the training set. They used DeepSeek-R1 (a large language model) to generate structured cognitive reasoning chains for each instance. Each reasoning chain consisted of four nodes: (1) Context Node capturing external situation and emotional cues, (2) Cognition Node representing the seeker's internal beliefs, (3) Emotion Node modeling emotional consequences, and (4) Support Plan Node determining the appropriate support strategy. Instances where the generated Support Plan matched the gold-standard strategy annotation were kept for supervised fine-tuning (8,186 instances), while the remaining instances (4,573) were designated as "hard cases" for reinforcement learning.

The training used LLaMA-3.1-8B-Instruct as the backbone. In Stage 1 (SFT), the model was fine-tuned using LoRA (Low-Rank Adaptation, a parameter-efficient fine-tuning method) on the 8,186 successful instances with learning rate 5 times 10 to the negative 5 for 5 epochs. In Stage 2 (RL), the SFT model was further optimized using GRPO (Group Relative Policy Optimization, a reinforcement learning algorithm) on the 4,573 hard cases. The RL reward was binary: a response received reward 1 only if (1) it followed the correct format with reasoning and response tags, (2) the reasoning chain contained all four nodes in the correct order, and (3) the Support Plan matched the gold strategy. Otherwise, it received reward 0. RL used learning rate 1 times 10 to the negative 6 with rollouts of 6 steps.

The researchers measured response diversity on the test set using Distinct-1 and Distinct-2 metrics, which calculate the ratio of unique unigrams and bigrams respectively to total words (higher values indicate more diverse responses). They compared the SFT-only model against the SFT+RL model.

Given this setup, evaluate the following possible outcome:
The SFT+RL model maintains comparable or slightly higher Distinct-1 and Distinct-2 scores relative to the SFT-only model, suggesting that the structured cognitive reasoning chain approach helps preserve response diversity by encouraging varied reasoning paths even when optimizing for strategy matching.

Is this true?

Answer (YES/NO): NO